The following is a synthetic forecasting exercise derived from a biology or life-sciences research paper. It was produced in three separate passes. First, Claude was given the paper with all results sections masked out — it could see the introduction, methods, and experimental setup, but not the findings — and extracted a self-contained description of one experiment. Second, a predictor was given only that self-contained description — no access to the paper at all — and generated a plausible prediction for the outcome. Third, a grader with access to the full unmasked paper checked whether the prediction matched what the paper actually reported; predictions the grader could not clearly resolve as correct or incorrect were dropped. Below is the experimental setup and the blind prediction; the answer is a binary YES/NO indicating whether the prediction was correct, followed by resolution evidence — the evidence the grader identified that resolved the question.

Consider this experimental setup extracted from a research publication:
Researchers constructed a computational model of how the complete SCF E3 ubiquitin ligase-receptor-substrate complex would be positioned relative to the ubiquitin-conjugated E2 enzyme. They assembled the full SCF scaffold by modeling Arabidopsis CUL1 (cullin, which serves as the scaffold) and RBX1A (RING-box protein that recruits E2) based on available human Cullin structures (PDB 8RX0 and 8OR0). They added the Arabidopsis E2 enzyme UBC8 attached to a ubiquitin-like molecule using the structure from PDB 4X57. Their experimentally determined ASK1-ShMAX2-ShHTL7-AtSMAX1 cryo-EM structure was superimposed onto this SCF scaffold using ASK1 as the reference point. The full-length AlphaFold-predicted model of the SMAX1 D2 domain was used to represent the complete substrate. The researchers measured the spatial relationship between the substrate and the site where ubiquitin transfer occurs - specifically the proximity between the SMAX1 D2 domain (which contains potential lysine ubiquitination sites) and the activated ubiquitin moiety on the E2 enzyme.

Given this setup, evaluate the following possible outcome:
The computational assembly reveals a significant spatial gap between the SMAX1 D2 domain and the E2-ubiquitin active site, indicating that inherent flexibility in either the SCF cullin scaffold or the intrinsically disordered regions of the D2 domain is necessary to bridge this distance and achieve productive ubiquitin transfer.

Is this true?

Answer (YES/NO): NO